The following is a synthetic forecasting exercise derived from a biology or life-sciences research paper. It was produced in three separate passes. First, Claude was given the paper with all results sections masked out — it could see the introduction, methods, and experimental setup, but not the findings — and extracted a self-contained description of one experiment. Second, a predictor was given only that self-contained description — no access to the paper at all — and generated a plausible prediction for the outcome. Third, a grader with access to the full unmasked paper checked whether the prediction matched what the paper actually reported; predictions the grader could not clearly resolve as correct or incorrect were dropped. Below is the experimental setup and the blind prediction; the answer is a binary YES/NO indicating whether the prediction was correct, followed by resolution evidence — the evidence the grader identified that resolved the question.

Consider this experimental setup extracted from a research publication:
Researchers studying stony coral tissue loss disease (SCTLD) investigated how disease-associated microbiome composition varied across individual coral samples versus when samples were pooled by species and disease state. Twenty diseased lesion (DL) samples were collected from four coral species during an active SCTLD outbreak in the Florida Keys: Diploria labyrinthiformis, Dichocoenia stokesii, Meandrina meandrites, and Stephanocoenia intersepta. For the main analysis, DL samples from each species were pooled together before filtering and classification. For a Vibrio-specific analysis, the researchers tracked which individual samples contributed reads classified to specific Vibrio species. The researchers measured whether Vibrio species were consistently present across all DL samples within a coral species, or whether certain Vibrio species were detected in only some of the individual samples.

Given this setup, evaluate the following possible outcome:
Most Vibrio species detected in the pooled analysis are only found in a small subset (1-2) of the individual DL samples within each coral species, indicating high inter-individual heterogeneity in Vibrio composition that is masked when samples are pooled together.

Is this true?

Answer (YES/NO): NO